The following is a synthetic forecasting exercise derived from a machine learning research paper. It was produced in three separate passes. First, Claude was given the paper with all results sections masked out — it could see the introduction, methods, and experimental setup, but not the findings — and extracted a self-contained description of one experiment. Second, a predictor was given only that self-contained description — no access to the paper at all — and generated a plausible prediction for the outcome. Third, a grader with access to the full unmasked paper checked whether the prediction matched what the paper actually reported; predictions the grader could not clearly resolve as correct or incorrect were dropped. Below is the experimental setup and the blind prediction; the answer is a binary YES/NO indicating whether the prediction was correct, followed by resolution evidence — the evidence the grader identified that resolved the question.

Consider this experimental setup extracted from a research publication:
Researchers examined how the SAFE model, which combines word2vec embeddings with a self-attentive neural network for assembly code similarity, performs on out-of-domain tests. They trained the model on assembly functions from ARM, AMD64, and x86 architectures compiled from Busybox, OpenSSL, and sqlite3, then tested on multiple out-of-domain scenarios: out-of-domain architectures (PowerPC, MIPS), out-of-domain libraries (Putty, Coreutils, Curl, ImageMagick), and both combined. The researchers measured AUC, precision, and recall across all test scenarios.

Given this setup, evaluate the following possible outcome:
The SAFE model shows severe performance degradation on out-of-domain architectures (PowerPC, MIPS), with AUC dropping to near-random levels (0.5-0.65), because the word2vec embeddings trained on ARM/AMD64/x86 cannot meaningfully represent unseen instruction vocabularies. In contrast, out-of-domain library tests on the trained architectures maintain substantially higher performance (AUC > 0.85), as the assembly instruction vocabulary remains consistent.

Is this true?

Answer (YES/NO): NO